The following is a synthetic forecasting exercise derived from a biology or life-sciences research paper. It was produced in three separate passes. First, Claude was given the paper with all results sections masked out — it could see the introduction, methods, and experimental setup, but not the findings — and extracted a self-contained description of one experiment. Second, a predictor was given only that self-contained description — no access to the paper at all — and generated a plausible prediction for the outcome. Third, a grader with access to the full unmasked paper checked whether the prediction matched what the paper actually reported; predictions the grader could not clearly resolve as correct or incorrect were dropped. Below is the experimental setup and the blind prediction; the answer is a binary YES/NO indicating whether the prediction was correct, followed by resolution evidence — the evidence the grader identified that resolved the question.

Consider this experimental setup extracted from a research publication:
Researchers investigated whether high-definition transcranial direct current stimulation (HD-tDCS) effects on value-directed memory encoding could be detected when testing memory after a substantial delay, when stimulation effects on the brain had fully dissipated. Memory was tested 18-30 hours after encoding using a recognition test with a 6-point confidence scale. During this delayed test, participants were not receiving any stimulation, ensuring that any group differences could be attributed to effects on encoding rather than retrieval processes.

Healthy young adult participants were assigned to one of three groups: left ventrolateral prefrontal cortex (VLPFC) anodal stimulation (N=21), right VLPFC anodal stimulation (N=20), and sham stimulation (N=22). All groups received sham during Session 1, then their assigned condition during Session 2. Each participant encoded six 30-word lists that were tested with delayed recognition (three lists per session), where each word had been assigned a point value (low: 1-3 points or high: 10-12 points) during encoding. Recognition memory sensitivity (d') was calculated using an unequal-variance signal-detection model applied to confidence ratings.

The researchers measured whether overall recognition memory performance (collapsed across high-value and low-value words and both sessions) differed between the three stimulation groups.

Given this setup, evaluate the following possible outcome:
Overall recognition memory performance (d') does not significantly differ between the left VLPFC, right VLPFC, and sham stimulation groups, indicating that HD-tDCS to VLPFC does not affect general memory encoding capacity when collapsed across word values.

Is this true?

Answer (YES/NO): YES